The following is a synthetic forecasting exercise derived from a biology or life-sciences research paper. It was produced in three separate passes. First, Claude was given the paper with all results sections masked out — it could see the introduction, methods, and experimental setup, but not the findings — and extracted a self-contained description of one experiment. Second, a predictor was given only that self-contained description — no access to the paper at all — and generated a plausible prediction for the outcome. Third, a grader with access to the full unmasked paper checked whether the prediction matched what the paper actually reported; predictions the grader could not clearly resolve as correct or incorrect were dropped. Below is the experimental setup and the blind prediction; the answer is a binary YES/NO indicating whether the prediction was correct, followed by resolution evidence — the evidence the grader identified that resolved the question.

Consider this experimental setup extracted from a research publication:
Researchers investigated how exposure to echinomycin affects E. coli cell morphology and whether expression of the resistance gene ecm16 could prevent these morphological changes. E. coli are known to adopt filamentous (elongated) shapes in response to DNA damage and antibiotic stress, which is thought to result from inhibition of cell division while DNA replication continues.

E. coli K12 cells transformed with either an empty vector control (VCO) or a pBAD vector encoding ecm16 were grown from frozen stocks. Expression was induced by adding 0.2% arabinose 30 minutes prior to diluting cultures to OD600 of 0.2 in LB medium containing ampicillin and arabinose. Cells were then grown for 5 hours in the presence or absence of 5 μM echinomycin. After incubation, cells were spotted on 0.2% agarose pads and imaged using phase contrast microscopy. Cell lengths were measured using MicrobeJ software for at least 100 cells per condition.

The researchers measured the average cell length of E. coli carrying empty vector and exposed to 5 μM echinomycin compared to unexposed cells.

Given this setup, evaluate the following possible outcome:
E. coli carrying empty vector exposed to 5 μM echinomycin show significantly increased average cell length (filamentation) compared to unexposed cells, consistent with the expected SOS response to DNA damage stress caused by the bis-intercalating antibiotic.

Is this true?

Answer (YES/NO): YES